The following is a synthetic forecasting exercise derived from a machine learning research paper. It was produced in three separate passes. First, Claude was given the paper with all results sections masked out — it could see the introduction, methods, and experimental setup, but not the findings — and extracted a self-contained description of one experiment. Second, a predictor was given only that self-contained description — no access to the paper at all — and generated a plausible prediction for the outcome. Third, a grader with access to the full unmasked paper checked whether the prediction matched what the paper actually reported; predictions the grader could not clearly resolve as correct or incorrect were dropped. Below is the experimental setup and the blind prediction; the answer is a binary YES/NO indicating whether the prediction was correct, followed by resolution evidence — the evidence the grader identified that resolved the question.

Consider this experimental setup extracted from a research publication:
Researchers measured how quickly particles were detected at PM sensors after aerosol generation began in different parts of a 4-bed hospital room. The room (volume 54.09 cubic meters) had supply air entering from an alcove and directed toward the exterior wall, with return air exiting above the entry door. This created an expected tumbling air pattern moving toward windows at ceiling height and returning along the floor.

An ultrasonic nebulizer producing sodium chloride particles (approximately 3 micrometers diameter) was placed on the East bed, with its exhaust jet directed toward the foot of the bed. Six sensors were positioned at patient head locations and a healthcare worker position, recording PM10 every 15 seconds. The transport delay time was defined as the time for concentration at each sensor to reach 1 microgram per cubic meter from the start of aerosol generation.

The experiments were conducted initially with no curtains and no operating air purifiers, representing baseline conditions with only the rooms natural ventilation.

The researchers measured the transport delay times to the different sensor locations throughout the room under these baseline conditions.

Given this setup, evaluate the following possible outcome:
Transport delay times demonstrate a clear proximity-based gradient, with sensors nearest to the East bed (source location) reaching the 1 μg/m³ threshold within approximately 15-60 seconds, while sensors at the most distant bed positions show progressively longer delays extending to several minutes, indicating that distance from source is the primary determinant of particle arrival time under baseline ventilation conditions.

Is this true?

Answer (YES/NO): NO